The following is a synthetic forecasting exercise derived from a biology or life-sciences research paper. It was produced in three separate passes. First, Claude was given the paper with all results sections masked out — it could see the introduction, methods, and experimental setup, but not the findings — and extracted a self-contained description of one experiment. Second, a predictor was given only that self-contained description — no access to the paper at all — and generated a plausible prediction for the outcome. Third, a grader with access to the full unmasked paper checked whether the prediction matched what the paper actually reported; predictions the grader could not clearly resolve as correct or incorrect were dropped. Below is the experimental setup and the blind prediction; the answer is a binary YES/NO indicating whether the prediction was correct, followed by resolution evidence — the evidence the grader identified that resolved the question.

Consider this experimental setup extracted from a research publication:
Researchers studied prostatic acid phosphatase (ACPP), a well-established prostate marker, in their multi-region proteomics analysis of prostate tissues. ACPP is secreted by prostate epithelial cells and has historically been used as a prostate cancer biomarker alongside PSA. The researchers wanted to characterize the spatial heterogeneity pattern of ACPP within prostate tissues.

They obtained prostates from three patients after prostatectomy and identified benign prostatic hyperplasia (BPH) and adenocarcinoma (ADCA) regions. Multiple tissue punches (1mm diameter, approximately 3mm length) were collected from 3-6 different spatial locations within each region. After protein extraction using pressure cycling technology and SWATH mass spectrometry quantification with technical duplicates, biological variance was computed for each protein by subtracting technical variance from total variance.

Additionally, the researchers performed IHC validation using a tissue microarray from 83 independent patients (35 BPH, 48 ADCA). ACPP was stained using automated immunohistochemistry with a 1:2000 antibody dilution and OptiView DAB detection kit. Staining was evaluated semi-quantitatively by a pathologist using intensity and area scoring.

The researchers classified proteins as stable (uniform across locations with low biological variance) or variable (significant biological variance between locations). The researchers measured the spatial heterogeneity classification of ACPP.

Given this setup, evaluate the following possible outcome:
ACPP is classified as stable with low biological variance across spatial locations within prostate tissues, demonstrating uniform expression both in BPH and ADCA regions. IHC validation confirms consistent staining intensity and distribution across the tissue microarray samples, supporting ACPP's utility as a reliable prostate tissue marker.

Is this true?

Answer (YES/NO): NO